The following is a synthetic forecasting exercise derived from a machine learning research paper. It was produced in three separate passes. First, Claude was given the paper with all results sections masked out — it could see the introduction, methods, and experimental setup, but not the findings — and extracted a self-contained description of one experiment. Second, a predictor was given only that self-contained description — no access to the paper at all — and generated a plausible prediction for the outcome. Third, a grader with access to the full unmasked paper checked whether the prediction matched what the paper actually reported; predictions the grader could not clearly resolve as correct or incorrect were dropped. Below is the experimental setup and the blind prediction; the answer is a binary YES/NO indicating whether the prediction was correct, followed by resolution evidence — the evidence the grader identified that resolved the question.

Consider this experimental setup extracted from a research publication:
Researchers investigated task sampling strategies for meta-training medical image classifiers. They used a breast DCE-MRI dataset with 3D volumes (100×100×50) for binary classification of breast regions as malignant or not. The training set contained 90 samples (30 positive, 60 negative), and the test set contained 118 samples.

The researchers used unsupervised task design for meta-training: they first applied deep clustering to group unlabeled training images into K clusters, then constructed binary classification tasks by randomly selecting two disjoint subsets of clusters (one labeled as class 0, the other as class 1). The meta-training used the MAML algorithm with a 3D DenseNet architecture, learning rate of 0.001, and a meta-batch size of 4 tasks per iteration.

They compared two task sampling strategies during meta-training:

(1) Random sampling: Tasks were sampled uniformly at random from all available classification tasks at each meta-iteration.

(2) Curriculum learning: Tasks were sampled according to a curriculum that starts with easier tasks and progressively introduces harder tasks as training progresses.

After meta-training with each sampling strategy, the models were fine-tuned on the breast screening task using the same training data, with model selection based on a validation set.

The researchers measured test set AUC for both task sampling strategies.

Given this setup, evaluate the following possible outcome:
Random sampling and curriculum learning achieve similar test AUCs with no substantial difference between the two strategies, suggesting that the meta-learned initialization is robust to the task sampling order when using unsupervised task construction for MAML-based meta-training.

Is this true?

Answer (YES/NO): NO